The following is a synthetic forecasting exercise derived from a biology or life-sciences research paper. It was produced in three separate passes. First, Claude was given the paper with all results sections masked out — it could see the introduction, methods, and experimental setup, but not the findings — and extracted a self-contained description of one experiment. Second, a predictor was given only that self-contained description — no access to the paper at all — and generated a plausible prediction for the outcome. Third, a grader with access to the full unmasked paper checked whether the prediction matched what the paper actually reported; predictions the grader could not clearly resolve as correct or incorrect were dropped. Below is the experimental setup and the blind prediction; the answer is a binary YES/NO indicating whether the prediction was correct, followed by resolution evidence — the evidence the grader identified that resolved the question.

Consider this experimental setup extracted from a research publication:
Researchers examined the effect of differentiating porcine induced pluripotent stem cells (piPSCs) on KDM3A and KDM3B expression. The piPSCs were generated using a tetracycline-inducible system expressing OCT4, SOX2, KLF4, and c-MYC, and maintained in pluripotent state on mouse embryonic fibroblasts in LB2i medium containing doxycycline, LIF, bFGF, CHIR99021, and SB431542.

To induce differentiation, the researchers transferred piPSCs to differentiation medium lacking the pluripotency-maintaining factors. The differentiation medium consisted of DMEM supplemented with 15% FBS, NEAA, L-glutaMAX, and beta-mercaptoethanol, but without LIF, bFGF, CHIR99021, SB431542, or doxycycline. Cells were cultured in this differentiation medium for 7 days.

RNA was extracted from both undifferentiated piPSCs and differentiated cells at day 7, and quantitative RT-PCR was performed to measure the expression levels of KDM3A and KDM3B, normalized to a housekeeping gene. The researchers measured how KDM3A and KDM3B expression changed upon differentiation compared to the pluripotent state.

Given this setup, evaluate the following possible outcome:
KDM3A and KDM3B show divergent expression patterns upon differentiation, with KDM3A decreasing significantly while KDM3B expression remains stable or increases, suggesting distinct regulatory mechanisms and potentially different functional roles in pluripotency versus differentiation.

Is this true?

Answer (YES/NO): NO